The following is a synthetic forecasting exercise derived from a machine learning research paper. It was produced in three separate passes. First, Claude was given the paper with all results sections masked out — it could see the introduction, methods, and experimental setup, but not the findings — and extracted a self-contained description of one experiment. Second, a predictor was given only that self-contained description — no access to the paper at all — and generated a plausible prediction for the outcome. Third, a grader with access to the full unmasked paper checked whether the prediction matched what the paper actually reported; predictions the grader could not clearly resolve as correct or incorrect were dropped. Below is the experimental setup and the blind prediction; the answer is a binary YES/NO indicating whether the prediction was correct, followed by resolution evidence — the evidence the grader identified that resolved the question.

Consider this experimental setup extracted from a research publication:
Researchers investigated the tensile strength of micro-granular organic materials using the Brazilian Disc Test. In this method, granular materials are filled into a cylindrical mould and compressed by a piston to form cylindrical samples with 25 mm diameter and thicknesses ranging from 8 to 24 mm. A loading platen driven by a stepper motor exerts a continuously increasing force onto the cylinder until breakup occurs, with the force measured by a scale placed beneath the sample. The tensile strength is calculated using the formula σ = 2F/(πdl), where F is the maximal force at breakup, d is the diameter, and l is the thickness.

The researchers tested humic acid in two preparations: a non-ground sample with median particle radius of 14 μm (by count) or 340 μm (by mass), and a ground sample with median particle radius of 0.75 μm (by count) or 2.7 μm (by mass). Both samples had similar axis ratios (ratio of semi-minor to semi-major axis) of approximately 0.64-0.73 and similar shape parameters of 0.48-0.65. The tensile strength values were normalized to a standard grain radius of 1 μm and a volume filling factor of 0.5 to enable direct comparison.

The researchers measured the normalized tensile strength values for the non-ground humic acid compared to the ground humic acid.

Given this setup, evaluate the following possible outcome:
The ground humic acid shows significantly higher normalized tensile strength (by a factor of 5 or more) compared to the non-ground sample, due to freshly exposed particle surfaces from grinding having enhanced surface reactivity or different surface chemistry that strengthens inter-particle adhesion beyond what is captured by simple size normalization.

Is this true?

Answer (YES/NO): NO